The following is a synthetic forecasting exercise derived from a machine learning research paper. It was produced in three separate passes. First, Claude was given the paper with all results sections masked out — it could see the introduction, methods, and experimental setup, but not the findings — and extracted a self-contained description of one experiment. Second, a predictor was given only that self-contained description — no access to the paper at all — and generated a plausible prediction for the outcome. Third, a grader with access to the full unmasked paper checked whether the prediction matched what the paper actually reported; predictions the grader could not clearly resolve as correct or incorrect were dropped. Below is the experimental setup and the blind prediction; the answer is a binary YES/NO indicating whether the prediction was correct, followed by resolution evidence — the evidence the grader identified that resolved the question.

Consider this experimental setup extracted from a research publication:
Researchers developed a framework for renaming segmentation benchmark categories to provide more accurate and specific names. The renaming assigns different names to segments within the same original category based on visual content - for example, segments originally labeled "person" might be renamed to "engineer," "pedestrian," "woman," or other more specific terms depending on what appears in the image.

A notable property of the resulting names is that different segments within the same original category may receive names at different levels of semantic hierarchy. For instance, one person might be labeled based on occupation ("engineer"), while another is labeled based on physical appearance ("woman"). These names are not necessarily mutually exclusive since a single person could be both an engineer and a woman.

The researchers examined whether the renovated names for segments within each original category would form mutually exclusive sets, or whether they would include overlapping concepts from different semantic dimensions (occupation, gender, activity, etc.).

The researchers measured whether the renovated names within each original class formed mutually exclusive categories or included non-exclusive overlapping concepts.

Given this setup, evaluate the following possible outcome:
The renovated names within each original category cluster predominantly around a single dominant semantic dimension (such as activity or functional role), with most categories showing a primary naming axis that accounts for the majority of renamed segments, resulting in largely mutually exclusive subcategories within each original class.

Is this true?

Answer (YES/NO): NO